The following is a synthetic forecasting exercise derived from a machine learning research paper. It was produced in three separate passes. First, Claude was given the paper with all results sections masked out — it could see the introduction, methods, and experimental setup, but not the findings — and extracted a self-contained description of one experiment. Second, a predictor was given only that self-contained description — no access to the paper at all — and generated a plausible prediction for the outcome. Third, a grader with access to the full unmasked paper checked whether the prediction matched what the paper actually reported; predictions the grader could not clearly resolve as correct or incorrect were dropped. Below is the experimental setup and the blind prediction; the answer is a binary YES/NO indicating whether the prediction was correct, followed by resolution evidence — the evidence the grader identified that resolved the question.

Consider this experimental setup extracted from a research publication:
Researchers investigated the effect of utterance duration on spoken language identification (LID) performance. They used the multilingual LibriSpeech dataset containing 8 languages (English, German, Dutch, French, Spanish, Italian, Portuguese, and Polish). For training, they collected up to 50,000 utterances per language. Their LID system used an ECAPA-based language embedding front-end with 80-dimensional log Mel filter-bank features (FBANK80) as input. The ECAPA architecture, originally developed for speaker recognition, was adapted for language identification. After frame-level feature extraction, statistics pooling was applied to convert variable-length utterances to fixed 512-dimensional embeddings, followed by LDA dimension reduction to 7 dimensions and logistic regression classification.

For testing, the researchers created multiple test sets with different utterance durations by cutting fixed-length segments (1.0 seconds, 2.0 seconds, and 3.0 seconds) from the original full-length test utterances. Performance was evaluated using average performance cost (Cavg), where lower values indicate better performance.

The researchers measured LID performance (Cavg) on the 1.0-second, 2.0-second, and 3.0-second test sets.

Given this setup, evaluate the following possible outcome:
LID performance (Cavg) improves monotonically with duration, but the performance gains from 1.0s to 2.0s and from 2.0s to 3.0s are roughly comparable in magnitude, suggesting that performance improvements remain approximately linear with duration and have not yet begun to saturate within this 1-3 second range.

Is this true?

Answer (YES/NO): NO